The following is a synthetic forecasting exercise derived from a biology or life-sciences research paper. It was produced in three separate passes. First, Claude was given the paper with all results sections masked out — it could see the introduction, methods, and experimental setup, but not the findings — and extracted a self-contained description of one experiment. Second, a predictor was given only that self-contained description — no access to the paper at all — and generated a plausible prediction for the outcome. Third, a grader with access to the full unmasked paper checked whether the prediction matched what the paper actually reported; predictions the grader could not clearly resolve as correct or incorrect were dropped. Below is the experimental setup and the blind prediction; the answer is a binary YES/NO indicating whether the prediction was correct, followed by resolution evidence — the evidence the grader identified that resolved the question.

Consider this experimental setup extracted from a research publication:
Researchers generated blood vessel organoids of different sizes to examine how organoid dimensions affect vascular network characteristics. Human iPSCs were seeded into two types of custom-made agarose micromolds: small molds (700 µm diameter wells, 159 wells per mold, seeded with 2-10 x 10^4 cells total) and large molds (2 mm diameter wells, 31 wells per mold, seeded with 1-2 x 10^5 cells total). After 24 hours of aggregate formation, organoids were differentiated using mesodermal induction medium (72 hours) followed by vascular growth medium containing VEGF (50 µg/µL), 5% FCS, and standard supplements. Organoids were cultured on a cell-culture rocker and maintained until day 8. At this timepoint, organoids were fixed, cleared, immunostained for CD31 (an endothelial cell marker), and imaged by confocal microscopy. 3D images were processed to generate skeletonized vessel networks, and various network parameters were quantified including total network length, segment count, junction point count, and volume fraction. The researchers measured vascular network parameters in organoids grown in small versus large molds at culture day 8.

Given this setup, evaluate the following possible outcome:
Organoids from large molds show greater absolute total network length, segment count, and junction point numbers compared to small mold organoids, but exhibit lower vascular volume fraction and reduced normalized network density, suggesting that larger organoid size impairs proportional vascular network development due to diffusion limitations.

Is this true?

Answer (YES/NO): NO